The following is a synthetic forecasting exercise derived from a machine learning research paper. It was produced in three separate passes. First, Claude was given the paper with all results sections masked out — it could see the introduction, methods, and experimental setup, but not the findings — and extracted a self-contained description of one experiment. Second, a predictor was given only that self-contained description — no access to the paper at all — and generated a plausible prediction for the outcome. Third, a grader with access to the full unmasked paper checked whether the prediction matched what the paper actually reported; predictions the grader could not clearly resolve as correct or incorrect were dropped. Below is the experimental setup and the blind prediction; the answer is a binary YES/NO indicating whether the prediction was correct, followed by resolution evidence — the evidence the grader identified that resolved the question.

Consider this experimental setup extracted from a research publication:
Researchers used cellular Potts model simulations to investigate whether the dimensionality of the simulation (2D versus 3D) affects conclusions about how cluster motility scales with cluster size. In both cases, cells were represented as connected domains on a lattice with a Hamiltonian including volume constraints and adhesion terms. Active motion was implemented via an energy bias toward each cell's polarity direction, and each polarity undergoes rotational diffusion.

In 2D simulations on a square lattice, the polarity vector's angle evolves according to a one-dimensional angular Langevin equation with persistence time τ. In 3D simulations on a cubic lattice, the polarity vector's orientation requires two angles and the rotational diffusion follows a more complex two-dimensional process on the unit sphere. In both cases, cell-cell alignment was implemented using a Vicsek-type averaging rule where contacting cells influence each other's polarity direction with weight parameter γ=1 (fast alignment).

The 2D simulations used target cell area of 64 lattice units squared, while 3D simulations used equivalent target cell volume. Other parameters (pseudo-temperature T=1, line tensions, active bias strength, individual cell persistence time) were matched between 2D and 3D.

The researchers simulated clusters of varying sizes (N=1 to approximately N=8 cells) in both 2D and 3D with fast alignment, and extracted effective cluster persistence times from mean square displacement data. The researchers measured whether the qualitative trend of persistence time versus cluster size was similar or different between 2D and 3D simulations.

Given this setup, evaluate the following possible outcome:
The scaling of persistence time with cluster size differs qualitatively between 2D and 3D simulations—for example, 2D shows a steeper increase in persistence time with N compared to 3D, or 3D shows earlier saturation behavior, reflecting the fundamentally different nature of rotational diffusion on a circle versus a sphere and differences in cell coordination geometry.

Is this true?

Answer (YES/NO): NO